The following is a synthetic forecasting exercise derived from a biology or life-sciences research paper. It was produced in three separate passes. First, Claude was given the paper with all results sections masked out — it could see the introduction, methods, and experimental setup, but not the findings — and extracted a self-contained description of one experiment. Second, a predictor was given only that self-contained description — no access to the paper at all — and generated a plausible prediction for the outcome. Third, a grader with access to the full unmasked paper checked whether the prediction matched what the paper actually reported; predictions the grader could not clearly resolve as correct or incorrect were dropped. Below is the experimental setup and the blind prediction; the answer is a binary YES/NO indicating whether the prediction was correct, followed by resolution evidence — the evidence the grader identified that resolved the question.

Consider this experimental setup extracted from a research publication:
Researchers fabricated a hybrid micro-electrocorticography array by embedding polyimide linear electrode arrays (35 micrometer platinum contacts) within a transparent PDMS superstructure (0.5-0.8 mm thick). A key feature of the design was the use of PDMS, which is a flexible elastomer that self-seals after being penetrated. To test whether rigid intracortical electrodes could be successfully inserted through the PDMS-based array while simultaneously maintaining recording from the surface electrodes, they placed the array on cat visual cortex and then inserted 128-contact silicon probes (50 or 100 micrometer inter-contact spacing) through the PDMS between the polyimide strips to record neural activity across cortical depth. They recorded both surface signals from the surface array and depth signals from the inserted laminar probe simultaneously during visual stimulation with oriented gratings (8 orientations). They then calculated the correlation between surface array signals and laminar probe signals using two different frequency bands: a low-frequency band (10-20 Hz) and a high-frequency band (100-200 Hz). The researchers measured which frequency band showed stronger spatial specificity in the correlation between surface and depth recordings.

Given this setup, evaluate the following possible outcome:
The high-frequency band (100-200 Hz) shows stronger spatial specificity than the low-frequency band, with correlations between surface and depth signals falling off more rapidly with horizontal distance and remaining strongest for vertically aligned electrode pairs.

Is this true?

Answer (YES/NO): YES